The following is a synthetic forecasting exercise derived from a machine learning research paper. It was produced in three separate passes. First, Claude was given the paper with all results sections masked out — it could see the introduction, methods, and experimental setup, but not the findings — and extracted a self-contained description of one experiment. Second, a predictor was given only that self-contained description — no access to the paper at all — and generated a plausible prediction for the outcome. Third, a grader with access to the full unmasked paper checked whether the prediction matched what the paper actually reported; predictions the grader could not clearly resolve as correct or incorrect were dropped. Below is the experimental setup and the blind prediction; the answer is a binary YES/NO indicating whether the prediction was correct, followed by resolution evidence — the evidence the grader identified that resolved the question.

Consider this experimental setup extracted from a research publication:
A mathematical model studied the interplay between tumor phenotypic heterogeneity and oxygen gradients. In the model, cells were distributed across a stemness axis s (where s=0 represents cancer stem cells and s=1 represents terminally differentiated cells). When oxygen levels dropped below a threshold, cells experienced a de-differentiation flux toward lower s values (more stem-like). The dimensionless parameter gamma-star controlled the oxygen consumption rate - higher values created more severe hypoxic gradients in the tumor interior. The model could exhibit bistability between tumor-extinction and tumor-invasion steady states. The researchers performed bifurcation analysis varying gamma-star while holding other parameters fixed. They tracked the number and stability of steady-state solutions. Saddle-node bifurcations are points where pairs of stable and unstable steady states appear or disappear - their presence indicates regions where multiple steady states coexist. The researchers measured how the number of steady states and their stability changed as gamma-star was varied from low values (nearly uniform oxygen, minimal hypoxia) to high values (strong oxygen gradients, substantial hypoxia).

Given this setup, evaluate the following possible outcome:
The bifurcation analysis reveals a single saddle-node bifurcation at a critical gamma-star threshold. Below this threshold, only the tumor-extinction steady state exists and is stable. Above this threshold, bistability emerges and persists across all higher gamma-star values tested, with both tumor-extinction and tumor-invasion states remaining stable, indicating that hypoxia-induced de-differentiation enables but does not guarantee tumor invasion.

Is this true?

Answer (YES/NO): YES